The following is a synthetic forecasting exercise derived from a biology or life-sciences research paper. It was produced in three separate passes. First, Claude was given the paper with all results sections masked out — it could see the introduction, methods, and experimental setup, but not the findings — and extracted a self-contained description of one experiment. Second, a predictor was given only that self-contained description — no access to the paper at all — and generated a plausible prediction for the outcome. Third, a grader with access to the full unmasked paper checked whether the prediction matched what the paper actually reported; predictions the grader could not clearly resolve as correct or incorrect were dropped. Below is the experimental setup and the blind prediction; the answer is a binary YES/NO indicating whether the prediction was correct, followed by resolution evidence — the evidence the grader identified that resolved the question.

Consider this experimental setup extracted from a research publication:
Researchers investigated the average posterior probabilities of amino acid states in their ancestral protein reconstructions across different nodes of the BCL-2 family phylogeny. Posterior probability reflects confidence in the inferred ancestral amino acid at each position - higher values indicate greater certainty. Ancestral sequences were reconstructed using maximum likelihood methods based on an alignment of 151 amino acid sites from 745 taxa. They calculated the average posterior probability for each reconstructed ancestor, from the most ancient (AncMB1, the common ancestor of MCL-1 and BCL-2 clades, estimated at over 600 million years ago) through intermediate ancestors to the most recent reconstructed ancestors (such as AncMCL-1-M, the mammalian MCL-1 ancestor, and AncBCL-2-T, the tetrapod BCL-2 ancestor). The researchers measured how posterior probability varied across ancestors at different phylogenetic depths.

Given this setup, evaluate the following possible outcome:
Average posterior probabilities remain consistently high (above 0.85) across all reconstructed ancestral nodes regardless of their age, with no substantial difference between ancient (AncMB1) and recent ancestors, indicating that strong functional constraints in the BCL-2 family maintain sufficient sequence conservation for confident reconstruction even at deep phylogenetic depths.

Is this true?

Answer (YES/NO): NO